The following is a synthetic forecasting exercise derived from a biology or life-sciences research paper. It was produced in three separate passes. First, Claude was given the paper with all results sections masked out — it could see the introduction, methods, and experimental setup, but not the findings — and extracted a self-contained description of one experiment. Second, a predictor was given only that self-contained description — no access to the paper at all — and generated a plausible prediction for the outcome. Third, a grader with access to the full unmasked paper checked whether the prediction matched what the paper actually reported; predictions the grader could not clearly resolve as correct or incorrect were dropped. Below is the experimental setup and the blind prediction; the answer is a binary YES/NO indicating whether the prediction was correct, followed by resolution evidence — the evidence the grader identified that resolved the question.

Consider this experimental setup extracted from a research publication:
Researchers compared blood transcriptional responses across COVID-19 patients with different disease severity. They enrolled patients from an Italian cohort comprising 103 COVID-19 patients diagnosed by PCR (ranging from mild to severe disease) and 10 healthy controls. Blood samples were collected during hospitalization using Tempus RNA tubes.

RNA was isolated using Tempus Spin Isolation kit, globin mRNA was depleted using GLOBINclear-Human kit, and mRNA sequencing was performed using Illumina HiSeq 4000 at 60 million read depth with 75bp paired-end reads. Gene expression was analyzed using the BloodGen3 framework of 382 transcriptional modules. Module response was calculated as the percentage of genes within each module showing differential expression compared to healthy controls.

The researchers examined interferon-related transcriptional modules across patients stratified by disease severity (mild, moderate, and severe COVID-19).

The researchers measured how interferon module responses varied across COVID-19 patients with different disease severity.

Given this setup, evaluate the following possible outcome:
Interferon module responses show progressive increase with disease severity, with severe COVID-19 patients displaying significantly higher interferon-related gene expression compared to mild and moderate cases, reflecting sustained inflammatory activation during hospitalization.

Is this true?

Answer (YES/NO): NO